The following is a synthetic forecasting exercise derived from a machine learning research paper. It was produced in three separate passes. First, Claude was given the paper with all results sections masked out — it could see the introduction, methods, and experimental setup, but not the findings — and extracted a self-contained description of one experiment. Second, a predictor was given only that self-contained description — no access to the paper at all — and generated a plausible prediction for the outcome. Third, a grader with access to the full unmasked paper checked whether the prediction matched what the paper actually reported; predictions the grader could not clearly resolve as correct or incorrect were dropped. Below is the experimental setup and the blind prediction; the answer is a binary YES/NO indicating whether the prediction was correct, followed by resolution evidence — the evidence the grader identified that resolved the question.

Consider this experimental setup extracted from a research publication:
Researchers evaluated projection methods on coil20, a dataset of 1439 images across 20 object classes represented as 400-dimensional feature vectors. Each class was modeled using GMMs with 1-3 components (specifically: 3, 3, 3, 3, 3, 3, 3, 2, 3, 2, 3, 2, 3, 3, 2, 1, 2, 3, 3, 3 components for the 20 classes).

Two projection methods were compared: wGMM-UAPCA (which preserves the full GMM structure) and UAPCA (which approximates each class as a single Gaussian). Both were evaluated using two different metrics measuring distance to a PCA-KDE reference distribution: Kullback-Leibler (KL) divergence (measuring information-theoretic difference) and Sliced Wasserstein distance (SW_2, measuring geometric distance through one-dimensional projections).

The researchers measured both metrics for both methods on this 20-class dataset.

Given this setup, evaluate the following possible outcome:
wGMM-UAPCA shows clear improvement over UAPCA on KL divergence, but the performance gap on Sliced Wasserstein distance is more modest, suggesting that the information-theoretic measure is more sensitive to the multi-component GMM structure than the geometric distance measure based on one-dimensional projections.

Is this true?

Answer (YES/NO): NO